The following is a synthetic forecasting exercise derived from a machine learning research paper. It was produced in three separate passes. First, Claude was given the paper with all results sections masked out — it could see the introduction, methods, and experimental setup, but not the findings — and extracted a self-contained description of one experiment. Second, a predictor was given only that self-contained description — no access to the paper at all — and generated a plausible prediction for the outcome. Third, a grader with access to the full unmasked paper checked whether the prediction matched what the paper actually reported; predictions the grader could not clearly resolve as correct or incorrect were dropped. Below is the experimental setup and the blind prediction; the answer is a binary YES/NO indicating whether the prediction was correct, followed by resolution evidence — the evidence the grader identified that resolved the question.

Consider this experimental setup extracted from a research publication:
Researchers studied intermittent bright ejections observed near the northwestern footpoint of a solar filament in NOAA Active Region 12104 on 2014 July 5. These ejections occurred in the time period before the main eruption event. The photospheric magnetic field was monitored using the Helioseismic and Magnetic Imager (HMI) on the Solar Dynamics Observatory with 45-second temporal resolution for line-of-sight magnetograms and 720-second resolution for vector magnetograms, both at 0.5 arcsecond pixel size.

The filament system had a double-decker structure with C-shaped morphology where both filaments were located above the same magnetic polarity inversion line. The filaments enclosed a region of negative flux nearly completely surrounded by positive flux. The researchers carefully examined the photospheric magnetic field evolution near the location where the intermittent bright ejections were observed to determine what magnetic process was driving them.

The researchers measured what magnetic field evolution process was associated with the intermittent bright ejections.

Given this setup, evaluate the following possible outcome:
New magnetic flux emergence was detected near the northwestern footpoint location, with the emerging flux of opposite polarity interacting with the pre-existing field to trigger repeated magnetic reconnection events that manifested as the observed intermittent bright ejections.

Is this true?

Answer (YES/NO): NO